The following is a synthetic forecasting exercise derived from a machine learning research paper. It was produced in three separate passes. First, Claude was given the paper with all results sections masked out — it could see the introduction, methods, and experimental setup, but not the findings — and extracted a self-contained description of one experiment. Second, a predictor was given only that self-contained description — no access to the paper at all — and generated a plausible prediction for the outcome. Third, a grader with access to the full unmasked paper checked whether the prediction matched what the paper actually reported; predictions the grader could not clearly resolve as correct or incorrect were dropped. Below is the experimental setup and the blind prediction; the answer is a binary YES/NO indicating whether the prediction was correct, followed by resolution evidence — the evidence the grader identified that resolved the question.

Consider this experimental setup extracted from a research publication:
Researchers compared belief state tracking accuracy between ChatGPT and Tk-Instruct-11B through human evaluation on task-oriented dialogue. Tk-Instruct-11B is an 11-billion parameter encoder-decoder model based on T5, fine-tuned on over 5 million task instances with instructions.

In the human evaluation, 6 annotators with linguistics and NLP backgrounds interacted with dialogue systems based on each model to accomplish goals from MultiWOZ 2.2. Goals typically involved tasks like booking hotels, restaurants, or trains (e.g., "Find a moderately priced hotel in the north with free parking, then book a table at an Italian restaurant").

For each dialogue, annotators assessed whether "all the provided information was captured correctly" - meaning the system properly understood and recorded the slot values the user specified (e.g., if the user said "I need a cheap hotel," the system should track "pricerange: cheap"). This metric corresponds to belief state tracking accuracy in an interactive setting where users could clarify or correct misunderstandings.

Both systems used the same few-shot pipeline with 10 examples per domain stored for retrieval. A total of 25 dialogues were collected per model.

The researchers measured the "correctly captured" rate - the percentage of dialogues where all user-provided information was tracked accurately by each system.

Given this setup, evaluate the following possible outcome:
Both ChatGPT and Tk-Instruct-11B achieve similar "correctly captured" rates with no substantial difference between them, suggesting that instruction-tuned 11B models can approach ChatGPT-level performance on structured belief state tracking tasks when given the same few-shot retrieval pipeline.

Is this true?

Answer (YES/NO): NO